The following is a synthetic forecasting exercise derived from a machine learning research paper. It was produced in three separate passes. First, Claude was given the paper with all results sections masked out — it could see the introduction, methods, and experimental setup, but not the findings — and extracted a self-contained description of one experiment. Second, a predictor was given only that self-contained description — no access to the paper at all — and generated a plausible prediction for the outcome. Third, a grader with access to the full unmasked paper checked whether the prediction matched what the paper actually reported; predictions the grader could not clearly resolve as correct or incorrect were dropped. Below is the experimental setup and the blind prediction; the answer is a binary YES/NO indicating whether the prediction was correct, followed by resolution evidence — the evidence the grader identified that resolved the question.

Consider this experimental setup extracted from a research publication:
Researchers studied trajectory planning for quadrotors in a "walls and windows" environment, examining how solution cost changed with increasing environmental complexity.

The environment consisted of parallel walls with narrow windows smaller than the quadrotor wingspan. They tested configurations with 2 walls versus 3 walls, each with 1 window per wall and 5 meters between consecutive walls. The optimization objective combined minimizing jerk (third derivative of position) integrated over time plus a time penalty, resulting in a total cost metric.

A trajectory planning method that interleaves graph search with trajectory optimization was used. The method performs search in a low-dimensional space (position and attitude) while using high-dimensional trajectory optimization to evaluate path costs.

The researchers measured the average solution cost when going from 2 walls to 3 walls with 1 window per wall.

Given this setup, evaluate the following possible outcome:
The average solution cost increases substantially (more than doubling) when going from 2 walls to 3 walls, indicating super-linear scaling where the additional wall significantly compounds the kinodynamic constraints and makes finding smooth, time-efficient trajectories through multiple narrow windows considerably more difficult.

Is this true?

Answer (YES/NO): YES